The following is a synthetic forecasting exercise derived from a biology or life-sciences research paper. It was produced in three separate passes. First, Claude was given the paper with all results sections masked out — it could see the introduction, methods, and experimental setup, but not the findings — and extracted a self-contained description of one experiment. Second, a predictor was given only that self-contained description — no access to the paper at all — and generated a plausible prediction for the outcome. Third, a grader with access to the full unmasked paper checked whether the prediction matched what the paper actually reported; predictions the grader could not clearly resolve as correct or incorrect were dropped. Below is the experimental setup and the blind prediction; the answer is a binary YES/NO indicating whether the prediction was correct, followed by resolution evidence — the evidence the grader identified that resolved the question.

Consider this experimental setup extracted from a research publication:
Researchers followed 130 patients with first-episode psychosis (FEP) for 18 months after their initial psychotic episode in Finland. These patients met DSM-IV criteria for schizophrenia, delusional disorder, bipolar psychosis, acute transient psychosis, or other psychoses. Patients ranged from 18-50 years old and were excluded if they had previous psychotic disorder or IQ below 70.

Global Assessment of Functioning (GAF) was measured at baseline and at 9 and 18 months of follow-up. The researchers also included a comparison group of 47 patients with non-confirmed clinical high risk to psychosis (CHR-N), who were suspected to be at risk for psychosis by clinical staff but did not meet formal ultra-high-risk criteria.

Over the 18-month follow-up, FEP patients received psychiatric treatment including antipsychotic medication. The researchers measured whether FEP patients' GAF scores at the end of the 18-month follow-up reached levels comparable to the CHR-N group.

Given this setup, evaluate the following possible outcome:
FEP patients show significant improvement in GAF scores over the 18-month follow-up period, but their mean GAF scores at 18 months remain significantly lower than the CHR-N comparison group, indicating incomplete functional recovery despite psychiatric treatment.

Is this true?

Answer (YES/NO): NO